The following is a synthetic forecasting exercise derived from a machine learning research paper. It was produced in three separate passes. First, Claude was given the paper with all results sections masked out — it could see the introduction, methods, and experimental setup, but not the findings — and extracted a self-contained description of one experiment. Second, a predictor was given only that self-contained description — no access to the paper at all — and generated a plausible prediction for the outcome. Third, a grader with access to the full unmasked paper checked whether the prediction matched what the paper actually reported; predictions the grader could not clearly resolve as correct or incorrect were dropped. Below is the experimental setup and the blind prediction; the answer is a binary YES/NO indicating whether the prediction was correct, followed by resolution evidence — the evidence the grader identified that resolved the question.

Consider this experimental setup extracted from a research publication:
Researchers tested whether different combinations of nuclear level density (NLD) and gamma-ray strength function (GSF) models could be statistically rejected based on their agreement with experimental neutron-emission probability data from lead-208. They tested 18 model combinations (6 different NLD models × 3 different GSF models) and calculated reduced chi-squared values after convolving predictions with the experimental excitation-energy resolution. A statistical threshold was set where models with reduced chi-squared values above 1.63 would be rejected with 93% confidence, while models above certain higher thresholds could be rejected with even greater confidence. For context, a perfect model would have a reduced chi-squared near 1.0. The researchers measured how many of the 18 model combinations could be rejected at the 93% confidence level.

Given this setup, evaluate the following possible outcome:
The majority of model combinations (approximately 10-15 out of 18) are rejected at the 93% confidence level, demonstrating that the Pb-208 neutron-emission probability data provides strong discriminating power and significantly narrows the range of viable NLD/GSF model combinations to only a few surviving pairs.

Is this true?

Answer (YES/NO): NO